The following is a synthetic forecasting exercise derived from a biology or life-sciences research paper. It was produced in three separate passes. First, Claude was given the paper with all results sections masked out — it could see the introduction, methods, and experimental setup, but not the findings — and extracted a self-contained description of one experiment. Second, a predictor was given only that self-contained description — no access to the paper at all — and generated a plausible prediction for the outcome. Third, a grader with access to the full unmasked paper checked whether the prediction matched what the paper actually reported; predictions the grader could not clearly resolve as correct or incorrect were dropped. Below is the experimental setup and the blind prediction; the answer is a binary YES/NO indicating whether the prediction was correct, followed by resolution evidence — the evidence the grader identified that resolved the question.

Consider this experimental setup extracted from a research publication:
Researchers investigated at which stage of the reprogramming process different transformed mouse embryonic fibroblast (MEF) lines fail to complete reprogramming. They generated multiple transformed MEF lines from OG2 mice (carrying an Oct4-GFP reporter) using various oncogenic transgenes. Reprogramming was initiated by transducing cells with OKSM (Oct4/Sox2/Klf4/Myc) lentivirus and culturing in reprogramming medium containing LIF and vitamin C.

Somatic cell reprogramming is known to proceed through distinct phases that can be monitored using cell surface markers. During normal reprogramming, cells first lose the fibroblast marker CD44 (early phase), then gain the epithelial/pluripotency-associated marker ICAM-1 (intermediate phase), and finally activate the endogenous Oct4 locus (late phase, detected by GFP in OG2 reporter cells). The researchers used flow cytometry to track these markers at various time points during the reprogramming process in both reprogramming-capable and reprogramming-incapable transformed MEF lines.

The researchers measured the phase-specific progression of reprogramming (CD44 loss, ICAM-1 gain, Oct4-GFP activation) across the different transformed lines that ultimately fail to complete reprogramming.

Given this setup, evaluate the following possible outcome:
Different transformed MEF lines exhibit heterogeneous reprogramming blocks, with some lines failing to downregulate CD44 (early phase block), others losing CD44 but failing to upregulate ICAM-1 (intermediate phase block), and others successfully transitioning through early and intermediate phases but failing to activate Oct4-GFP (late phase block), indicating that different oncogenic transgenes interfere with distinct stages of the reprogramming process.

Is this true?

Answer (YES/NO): YES